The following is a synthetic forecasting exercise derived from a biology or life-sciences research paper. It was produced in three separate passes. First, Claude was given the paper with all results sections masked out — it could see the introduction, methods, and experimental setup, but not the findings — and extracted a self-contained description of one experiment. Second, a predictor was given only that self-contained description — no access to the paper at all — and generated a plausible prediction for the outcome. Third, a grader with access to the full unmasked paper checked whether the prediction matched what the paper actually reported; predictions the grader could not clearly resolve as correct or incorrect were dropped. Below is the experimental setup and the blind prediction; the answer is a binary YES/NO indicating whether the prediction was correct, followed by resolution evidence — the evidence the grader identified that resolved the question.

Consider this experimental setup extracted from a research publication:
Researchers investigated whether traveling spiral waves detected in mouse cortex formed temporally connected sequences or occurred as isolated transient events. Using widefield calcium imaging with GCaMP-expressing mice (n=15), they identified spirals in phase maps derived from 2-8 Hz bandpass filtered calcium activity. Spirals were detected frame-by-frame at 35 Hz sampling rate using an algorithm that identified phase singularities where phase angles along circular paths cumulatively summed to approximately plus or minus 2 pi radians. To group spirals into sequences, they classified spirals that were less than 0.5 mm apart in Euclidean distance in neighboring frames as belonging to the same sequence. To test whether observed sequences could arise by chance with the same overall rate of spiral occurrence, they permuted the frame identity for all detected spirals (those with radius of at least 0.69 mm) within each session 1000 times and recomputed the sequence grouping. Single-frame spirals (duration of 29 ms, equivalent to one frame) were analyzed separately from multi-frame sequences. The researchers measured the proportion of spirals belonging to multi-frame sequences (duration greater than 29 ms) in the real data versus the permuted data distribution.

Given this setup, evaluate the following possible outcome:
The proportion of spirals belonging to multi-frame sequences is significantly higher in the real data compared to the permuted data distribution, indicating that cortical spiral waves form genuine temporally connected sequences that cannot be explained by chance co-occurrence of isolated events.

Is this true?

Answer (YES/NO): YES